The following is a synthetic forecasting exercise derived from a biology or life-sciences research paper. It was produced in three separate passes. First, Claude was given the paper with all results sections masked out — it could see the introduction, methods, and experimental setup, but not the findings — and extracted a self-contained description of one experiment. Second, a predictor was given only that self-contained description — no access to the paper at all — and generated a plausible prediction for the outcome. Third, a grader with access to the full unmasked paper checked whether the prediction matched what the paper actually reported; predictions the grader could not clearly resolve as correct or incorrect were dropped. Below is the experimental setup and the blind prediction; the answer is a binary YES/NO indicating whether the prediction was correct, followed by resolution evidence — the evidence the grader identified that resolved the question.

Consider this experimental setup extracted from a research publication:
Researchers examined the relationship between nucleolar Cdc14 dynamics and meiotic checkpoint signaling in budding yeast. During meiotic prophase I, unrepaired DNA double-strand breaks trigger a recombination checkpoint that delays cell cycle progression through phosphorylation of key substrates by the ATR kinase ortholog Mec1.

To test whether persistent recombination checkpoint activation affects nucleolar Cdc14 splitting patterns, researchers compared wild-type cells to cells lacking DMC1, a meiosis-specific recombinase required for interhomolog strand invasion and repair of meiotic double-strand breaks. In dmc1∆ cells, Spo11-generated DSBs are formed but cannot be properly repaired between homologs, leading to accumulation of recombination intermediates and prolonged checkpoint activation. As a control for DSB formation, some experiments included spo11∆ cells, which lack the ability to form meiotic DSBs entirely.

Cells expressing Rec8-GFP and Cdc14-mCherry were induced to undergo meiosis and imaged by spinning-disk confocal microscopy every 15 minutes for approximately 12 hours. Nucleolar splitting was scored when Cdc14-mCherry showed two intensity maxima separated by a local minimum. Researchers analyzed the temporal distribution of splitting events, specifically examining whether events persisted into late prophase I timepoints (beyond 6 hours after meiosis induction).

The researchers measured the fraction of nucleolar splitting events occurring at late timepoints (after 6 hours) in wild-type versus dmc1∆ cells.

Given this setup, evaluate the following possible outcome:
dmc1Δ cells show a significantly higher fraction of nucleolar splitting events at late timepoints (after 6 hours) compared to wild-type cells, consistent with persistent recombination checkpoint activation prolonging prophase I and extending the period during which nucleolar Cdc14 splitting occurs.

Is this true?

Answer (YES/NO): NO